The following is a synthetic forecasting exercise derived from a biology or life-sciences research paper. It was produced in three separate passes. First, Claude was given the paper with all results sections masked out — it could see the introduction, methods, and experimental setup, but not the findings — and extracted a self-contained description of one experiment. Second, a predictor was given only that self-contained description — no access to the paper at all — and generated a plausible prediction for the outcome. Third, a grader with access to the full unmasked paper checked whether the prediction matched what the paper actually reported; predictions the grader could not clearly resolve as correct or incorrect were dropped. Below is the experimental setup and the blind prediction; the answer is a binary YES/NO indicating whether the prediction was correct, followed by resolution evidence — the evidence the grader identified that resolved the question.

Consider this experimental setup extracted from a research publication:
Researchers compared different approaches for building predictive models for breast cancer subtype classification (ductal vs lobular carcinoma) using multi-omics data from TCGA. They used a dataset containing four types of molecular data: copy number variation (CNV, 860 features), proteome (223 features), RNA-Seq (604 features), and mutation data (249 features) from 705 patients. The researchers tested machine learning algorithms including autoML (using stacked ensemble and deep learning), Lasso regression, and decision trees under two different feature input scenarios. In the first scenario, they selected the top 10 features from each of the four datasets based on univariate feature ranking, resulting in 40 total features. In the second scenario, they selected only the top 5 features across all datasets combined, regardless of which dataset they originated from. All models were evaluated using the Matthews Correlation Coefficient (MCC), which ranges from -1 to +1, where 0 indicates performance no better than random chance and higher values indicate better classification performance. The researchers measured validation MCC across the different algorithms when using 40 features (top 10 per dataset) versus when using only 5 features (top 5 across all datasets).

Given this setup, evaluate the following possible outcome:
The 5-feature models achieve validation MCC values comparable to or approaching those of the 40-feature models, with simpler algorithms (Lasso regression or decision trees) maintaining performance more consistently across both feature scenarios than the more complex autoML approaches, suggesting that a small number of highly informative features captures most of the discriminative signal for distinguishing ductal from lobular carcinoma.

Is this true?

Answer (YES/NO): NO